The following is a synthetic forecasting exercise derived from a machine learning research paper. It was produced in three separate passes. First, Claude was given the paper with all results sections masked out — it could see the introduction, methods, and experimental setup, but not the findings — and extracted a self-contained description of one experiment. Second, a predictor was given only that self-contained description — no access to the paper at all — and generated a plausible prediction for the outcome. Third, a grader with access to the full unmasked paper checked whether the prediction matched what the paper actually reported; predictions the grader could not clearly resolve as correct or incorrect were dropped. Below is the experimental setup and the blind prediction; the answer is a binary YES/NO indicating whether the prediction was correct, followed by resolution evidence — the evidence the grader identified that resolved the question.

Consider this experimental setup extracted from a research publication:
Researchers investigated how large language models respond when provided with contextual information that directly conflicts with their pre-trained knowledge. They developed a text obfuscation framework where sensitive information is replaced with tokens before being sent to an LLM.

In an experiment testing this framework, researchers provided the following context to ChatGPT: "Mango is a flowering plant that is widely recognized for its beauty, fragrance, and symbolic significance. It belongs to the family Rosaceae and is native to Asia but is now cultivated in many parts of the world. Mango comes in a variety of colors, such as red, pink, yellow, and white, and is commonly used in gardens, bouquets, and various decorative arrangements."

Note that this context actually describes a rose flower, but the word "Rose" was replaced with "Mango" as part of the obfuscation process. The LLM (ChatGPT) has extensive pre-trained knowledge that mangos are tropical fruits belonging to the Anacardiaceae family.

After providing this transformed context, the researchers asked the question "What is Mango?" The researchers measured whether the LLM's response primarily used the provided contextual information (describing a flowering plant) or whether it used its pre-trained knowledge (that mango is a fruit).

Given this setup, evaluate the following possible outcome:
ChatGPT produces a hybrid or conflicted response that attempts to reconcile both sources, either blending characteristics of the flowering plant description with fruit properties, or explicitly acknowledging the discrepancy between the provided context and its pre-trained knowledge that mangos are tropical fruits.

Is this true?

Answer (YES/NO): NO